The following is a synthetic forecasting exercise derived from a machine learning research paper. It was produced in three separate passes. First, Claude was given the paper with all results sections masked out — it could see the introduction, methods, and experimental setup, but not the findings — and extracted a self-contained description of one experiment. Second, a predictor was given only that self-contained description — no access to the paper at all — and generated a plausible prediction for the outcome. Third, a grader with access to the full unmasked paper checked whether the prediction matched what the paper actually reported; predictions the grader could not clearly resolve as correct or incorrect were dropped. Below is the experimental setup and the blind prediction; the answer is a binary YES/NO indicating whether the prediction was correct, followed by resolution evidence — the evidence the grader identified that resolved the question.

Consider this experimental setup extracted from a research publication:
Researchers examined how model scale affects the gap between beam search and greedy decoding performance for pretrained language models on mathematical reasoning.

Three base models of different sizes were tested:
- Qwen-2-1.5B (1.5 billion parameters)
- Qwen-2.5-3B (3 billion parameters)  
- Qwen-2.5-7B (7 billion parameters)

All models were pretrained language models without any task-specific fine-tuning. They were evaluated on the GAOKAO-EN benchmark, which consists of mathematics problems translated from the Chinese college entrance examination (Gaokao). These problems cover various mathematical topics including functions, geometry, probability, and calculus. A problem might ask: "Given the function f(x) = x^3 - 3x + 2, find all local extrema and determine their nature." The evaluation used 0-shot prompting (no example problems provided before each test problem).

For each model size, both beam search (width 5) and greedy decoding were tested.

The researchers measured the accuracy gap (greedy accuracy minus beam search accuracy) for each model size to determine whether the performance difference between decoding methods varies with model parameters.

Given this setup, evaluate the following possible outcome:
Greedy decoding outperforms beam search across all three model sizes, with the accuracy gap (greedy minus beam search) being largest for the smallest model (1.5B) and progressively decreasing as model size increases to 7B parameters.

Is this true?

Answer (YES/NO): NO